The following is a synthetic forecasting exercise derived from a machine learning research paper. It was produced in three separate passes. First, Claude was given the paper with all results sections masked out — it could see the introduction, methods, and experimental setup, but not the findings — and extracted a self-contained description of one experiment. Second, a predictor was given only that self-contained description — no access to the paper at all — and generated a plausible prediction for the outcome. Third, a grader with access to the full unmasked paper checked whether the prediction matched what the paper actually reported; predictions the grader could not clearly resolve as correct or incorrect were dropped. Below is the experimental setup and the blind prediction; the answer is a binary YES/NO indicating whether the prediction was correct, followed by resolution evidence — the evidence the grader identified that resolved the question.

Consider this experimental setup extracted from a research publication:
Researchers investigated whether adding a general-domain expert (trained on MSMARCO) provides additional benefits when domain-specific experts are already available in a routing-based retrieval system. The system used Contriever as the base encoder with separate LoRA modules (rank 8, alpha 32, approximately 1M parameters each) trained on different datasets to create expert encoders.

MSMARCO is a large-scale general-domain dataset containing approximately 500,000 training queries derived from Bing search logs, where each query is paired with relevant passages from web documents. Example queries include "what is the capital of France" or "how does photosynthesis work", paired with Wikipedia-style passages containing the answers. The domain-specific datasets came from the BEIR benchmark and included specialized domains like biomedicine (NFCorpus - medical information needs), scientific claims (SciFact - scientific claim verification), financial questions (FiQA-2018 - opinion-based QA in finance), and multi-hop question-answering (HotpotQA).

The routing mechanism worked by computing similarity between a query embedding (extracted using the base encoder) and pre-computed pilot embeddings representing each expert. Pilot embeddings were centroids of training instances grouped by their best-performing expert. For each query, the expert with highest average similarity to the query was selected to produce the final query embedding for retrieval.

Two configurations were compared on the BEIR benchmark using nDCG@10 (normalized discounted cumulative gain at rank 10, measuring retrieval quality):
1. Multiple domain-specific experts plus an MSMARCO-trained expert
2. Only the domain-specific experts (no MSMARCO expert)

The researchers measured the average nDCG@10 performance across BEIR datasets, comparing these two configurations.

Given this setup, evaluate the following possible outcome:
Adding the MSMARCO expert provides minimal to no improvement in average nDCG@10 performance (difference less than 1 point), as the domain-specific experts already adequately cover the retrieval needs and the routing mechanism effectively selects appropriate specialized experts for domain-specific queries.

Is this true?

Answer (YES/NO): YES